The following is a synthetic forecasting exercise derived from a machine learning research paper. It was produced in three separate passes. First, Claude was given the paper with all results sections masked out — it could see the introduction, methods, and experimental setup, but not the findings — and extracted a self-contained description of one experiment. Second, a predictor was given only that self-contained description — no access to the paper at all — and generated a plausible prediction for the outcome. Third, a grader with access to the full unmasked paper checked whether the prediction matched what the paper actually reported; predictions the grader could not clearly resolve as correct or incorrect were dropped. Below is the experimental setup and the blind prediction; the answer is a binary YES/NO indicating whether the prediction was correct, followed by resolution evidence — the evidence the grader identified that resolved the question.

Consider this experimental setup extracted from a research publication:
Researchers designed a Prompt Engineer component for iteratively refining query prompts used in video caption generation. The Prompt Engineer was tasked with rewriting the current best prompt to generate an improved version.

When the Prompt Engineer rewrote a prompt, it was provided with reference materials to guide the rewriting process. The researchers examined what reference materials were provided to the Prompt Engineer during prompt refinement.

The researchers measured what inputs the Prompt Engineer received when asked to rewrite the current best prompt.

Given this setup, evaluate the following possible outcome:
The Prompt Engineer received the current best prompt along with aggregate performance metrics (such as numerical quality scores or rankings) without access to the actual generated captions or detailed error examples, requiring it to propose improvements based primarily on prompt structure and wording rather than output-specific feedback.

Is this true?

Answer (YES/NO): NO